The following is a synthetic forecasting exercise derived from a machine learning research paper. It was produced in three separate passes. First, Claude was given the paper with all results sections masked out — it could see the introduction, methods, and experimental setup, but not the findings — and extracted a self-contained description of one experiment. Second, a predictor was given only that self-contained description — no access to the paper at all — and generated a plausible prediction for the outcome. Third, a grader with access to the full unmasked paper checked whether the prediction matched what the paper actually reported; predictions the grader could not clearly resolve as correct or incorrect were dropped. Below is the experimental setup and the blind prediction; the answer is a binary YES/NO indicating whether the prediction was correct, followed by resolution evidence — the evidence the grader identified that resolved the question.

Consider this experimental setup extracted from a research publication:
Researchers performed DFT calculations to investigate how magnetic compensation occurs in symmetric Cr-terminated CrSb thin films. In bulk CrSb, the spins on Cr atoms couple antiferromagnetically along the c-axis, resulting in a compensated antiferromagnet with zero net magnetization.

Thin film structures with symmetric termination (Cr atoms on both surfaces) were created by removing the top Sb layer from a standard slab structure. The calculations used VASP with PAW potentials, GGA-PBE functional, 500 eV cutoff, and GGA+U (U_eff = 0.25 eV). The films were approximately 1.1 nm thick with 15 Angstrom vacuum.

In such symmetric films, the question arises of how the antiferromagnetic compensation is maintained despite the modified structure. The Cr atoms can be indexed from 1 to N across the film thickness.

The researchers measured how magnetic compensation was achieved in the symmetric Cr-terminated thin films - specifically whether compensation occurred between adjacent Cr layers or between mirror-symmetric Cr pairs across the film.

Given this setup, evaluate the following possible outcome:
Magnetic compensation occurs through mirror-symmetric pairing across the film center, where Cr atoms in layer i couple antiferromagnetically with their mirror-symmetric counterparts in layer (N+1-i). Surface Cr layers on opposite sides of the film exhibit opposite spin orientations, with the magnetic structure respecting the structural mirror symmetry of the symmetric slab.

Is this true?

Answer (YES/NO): YES